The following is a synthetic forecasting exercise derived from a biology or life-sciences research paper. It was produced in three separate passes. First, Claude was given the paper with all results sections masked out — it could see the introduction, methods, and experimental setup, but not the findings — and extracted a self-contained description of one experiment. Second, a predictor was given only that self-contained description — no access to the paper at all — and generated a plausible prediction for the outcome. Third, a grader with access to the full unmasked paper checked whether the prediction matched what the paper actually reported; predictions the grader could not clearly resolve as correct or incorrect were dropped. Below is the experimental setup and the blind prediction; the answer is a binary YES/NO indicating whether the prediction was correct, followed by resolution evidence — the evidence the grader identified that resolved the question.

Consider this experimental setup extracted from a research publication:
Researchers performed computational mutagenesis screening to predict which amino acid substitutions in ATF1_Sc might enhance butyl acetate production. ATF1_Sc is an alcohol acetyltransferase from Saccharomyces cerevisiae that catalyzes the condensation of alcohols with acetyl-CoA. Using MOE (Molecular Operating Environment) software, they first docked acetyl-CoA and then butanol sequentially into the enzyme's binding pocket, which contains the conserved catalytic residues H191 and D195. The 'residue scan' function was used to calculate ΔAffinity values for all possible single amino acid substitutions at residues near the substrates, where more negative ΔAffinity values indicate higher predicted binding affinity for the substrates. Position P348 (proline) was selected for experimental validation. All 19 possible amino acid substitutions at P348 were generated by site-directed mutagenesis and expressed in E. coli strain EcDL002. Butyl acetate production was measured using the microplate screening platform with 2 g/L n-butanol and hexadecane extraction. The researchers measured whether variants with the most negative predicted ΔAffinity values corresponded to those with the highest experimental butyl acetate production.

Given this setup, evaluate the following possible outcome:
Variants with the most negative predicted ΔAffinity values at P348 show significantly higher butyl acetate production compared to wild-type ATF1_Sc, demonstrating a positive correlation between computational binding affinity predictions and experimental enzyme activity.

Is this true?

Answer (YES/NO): NO